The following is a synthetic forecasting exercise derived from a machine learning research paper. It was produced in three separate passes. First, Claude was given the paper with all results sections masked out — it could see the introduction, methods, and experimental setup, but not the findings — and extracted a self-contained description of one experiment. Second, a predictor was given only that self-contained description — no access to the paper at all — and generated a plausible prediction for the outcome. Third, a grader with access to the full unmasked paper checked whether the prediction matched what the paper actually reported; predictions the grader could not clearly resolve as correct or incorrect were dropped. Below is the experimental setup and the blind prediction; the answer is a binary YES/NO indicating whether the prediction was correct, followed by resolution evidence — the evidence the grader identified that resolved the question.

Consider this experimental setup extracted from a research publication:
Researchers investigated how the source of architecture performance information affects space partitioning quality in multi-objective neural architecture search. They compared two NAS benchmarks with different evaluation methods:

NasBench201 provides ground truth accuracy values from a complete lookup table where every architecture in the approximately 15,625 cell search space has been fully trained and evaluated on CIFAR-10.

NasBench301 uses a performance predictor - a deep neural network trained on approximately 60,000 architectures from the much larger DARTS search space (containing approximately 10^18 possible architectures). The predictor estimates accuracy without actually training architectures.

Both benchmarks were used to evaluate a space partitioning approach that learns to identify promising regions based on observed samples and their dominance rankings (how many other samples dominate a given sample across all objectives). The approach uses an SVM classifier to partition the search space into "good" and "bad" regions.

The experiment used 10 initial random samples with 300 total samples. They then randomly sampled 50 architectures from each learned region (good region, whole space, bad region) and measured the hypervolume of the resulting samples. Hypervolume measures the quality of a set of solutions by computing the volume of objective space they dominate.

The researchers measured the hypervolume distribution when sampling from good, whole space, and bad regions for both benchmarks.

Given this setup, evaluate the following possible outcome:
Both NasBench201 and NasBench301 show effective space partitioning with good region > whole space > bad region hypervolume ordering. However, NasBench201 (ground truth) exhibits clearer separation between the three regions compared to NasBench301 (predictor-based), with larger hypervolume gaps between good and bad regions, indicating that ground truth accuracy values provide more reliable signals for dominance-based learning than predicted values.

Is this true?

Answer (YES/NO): NO